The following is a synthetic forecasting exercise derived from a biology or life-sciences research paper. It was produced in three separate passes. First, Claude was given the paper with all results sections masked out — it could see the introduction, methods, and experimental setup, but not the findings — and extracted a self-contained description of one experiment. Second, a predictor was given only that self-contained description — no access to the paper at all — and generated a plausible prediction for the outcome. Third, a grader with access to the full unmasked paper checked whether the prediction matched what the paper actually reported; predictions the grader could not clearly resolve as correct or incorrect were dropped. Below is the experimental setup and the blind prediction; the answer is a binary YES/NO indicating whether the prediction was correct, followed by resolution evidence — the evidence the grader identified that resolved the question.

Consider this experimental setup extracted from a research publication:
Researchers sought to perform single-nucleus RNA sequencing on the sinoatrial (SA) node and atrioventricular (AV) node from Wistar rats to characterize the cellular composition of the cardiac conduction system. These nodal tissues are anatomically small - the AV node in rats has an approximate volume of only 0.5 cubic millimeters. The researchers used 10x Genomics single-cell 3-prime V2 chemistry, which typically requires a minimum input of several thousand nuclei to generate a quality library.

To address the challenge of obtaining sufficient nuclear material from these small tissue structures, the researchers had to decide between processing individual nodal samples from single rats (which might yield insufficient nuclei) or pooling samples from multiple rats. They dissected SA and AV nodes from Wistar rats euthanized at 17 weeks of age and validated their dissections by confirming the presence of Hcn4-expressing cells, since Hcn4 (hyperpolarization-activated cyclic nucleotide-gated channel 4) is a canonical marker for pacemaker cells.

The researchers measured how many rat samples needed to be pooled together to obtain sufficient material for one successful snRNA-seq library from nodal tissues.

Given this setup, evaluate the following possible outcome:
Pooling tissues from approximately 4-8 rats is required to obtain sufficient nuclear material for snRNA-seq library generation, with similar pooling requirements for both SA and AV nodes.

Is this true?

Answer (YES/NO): NO